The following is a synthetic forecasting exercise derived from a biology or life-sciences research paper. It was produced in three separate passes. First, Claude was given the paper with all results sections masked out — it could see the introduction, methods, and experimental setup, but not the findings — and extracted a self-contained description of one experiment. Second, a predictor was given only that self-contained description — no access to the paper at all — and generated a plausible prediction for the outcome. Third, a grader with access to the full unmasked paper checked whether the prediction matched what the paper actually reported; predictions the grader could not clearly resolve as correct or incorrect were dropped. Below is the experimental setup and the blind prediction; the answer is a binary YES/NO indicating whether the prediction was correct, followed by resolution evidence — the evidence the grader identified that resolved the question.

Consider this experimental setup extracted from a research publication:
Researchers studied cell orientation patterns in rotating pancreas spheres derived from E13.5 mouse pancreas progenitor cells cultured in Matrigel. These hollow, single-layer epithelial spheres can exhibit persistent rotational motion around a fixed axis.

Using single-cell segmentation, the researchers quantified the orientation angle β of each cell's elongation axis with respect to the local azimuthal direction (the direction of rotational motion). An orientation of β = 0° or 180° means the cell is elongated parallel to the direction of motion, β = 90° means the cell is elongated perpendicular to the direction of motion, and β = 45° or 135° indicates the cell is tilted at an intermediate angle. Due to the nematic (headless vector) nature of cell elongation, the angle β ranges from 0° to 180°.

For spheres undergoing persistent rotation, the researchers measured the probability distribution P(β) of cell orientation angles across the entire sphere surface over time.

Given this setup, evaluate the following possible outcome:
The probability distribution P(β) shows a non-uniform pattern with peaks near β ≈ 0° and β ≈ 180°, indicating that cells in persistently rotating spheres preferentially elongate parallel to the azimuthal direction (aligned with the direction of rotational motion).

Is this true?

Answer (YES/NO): NO